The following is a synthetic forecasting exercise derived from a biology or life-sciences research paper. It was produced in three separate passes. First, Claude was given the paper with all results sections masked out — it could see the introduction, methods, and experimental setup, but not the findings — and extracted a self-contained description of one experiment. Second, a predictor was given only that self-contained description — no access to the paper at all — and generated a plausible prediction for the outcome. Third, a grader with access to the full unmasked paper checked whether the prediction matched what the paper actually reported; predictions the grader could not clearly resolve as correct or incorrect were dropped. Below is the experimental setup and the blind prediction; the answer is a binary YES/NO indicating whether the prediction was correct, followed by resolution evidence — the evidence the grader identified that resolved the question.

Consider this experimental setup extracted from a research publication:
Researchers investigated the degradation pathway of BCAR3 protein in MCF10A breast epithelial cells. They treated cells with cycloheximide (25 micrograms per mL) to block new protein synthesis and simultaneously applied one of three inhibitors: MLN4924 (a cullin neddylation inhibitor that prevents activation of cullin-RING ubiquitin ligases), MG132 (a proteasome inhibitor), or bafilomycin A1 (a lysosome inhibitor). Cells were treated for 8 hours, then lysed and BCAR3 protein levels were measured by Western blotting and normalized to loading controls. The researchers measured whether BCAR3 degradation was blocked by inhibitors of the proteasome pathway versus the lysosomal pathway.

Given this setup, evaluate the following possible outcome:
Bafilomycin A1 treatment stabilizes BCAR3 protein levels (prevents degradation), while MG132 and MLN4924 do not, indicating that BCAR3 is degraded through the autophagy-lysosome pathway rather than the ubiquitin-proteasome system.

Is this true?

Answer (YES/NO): NO